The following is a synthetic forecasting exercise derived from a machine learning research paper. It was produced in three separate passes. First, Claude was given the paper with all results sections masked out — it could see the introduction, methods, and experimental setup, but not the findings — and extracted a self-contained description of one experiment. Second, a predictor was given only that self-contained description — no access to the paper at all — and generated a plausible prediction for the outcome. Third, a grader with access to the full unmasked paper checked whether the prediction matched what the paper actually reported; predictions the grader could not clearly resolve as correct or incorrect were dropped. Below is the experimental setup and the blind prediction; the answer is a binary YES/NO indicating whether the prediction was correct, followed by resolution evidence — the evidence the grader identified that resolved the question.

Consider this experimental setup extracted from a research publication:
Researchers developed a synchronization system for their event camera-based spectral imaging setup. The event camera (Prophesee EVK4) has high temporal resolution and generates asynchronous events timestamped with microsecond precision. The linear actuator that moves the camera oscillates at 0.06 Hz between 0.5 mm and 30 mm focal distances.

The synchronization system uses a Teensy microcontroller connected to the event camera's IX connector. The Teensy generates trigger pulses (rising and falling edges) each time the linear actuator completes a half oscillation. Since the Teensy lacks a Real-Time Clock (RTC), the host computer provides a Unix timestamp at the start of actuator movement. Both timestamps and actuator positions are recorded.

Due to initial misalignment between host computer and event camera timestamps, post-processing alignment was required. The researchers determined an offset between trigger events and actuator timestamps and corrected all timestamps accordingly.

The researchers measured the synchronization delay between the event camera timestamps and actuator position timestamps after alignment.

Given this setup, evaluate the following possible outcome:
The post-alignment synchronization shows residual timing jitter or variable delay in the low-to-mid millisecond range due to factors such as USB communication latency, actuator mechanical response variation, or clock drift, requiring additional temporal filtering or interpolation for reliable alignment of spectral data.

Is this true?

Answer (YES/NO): NO